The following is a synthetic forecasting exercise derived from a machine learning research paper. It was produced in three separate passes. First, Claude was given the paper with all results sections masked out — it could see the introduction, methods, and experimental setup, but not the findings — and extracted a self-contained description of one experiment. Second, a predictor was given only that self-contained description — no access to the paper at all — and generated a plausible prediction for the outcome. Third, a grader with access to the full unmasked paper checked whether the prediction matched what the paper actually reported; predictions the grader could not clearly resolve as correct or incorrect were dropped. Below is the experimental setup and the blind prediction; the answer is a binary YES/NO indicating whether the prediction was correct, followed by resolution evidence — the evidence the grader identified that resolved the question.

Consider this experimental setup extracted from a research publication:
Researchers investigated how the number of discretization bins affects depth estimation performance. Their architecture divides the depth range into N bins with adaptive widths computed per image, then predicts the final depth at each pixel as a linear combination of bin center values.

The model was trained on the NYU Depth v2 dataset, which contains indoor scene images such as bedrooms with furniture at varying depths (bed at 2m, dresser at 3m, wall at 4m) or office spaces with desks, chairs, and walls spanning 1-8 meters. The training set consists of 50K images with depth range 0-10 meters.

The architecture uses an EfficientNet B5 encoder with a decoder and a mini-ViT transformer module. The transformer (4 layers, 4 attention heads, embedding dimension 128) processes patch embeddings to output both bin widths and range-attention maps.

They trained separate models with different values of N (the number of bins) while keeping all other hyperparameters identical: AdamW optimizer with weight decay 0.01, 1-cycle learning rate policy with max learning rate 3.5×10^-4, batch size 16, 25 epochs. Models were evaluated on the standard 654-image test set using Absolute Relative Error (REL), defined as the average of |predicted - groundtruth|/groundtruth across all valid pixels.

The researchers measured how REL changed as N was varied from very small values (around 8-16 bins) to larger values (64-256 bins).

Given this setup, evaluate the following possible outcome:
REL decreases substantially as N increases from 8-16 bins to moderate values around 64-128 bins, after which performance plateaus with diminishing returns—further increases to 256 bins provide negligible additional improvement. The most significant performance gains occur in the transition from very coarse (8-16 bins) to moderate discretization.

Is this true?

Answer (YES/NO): NO